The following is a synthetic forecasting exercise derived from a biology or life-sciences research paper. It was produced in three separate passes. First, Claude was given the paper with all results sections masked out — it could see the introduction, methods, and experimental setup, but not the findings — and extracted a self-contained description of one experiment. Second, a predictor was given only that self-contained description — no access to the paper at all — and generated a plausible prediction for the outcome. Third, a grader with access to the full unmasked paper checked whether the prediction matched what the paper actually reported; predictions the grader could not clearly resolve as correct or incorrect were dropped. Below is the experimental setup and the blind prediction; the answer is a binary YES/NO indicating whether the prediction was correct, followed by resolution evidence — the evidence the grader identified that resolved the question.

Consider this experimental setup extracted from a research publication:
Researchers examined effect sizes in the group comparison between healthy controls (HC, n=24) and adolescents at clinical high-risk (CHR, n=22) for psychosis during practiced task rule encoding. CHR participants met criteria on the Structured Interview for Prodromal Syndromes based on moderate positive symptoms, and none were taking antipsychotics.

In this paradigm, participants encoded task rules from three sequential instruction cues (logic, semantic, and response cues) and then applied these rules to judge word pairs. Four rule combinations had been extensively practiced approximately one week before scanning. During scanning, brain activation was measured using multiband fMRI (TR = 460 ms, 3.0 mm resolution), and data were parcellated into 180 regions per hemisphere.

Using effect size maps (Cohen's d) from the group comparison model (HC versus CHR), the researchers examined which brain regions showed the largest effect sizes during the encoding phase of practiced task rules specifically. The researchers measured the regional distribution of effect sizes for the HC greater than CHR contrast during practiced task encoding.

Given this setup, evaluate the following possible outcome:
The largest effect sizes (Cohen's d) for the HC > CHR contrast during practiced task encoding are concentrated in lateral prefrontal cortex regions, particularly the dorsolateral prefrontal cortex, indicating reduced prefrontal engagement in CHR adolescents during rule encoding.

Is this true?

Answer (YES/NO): YES